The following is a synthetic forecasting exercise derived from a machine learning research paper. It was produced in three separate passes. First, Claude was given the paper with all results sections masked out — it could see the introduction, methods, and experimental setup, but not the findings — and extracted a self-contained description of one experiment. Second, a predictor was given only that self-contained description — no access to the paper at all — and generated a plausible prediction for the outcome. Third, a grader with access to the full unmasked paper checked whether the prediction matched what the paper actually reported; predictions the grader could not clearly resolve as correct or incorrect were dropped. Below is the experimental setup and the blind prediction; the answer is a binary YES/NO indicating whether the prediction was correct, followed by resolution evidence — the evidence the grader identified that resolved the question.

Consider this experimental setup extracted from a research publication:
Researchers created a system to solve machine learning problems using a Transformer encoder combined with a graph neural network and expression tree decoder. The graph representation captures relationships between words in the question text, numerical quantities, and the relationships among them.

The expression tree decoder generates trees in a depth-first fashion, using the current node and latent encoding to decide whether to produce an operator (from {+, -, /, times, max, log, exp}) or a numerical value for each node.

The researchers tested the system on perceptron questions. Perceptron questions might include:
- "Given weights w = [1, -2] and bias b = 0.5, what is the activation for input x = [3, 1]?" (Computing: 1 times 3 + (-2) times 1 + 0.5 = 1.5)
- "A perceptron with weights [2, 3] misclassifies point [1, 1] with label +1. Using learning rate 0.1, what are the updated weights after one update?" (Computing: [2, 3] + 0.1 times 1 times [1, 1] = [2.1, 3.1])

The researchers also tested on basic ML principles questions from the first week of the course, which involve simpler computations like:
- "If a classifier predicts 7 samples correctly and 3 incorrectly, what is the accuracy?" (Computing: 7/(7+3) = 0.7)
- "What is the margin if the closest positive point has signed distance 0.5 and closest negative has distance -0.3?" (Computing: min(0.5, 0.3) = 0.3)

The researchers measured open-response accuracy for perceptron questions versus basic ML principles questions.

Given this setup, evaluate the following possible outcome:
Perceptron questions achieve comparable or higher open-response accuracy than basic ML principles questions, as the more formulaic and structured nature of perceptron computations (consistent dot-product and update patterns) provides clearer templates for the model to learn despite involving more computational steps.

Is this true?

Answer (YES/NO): YES